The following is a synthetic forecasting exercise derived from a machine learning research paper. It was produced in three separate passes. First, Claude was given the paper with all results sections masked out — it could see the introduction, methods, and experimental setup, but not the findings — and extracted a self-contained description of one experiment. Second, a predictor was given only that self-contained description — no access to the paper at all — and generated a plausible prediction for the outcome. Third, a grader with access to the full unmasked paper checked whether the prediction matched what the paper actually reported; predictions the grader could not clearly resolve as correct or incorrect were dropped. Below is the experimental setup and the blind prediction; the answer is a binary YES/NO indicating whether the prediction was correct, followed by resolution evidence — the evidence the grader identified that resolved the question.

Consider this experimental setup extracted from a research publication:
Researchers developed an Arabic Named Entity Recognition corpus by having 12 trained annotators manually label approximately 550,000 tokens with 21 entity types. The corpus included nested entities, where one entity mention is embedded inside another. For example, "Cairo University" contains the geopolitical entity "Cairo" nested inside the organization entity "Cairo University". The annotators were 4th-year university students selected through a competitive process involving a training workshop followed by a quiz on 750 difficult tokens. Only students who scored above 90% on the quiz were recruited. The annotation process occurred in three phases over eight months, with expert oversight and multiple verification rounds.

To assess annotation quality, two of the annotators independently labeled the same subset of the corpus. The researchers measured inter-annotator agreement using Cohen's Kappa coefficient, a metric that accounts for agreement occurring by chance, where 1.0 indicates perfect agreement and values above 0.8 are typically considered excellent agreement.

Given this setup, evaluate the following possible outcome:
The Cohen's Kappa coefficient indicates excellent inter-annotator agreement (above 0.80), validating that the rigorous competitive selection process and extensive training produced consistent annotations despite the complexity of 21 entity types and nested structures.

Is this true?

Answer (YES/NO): YES